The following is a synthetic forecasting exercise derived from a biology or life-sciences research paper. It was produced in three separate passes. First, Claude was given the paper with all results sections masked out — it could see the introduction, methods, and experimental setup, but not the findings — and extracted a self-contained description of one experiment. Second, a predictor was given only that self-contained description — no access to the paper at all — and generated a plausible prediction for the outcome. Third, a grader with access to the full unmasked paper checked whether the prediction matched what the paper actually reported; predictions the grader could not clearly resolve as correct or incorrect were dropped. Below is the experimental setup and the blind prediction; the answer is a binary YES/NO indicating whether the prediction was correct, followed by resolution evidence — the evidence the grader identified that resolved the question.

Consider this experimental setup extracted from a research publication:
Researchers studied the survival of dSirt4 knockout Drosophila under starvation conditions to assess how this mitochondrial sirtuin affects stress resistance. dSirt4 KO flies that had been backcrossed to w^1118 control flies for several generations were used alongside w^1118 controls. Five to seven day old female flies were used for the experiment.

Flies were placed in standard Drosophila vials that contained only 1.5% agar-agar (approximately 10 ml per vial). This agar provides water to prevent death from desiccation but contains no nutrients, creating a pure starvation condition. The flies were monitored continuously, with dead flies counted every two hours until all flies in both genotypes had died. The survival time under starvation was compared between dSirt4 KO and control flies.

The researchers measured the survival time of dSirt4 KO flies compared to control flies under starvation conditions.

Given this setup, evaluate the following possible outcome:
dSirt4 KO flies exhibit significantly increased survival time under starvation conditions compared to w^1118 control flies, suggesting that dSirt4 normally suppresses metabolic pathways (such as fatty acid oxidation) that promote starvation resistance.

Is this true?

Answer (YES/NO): NO